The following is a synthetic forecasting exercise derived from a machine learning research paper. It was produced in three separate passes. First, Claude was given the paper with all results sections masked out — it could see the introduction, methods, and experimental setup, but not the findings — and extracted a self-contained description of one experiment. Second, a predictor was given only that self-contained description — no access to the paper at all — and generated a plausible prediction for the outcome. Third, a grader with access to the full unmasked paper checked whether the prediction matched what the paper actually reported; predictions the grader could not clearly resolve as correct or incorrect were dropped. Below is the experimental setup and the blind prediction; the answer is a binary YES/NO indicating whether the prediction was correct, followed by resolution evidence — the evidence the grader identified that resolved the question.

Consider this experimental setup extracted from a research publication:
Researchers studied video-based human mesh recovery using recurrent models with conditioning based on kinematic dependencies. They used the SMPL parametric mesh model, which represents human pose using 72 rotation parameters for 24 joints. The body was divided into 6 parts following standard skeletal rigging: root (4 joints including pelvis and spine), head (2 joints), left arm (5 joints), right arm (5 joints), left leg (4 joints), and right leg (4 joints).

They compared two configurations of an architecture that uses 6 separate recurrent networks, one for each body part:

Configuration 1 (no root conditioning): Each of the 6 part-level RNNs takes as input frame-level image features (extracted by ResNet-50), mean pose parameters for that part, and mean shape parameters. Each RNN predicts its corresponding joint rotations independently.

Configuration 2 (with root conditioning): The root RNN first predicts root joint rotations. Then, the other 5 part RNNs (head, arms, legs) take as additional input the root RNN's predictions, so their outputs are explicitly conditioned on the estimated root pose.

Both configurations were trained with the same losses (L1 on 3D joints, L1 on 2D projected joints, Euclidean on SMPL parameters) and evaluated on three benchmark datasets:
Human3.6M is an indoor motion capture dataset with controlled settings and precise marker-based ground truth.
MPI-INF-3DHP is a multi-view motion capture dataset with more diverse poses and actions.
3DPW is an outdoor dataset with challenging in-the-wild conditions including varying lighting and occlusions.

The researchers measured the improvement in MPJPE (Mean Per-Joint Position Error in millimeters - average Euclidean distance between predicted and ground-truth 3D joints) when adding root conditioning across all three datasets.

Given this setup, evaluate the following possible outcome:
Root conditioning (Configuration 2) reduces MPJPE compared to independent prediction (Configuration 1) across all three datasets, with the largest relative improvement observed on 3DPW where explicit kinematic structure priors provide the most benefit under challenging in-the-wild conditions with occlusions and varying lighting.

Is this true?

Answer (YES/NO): NO